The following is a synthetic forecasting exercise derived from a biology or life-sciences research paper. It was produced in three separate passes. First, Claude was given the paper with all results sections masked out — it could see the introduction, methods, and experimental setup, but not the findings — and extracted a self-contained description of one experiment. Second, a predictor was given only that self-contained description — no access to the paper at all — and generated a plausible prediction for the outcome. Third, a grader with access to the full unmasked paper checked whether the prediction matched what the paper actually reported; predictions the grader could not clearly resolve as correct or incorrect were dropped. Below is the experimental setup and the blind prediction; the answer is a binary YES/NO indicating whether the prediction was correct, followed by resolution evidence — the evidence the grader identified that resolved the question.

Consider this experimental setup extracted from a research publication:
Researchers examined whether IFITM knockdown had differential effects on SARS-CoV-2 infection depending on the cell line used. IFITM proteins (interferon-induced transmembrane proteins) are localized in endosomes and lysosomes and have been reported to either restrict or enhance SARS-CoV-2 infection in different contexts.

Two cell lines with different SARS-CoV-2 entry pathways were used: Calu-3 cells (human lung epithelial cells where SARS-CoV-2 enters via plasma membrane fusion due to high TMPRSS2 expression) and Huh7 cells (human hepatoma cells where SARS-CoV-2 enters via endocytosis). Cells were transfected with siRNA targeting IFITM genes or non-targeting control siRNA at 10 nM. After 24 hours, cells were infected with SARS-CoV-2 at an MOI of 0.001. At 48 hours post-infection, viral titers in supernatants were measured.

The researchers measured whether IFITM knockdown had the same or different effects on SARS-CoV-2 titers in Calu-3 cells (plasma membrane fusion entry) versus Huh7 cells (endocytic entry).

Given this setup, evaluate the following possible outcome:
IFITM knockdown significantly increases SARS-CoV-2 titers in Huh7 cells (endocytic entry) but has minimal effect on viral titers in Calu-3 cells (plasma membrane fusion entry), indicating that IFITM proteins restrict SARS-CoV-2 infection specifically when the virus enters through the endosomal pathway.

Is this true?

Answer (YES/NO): NO